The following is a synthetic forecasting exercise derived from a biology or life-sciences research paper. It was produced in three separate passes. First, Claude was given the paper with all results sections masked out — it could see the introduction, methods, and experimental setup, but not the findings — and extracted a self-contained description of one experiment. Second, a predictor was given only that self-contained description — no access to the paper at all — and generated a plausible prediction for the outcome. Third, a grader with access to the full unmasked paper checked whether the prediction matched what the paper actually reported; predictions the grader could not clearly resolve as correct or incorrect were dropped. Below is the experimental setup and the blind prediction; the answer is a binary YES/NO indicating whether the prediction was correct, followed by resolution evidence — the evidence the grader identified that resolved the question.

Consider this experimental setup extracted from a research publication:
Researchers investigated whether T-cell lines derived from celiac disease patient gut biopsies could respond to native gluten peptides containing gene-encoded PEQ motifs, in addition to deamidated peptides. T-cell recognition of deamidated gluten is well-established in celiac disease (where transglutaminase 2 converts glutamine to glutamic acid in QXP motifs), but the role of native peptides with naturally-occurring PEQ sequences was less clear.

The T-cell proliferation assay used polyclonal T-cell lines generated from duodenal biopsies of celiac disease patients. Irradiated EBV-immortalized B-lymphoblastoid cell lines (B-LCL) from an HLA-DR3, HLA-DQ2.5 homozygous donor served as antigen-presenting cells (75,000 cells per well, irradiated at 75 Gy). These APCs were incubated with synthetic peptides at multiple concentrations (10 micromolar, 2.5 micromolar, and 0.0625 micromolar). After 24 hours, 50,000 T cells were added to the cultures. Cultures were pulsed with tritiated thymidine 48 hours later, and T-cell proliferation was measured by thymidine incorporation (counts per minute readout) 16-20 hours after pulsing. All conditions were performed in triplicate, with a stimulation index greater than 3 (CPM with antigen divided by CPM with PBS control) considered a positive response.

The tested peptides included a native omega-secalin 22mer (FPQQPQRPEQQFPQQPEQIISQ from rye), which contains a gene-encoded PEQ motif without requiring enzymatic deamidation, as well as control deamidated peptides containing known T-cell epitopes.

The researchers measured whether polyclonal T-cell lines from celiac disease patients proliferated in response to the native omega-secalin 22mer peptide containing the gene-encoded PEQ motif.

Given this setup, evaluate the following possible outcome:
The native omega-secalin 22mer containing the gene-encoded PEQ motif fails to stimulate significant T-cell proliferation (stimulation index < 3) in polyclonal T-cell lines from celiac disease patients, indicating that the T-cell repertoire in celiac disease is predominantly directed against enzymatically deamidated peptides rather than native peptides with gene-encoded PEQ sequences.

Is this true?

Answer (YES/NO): NO